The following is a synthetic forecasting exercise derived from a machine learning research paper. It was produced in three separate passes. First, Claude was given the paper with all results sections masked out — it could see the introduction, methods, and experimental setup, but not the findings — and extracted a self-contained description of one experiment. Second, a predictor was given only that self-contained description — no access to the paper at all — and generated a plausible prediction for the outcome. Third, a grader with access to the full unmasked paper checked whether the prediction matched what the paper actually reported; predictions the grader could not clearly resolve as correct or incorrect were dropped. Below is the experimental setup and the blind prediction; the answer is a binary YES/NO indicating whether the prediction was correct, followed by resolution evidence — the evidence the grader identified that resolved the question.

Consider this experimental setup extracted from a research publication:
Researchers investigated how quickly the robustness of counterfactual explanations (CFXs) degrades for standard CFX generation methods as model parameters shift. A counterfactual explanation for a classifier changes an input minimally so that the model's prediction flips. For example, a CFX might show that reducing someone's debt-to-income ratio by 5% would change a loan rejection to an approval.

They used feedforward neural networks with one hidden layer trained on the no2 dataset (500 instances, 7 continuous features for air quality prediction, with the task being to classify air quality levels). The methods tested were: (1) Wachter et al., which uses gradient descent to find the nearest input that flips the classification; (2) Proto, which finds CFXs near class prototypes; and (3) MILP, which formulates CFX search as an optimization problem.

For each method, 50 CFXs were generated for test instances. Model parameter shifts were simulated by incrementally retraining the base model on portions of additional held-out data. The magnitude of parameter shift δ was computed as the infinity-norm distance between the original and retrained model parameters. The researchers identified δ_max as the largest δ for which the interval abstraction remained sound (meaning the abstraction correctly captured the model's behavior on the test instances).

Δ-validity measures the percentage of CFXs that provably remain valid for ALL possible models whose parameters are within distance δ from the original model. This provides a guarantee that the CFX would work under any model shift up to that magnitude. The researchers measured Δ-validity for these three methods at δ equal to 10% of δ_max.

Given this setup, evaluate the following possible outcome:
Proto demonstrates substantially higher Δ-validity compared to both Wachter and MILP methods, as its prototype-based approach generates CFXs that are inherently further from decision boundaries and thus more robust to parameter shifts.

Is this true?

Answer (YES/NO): NO